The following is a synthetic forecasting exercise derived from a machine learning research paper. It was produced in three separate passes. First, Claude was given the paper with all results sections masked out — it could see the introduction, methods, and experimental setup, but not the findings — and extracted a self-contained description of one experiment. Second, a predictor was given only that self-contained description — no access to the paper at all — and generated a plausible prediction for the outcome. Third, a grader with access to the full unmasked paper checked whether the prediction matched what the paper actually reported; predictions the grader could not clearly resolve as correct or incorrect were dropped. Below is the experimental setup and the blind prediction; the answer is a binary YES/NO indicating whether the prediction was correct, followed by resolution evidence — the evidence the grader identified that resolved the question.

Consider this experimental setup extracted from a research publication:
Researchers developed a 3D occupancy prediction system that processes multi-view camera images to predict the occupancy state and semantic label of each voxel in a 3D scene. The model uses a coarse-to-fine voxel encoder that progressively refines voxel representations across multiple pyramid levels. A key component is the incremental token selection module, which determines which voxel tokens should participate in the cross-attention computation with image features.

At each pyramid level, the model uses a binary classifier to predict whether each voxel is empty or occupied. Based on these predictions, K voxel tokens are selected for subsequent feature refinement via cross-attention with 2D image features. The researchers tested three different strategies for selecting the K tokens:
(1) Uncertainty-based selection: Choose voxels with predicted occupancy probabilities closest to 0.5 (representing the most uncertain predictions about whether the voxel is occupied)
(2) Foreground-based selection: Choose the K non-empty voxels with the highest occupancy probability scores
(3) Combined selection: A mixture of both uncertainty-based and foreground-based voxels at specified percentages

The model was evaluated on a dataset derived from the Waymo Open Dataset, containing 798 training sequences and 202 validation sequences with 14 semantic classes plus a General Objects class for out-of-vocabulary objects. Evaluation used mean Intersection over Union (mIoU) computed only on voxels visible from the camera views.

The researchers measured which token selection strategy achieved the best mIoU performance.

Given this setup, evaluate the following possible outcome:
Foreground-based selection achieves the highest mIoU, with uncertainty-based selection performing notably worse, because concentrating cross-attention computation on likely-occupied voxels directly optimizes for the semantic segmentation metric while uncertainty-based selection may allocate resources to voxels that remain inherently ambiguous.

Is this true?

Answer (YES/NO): NO